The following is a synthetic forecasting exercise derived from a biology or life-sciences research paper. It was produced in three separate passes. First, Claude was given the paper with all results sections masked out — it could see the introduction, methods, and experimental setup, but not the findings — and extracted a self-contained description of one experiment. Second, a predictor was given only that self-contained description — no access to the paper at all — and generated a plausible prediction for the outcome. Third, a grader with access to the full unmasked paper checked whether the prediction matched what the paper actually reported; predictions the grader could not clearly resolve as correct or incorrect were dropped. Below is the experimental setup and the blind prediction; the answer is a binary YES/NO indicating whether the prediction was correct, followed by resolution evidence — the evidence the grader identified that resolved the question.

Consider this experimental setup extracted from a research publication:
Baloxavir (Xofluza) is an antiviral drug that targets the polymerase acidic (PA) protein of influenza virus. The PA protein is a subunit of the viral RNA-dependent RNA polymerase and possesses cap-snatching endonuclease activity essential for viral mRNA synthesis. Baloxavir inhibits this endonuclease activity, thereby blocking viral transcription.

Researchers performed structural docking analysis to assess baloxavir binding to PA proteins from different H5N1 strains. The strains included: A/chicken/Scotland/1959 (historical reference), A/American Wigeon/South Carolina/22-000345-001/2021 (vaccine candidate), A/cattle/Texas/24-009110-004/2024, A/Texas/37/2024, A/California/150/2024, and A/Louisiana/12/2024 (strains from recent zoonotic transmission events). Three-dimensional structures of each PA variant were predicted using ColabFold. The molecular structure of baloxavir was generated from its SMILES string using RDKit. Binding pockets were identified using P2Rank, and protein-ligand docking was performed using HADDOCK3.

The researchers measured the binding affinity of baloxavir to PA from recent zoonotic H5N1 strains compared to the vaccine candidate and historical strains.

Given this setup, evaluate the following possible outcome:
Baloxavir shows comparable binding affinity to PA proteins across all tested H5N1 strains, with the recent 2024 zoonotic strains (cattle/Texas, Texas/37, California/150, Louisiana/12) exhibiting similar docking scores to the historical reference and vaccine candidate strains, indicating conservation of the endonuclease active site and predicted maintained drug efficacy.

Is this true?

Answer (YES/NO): NO